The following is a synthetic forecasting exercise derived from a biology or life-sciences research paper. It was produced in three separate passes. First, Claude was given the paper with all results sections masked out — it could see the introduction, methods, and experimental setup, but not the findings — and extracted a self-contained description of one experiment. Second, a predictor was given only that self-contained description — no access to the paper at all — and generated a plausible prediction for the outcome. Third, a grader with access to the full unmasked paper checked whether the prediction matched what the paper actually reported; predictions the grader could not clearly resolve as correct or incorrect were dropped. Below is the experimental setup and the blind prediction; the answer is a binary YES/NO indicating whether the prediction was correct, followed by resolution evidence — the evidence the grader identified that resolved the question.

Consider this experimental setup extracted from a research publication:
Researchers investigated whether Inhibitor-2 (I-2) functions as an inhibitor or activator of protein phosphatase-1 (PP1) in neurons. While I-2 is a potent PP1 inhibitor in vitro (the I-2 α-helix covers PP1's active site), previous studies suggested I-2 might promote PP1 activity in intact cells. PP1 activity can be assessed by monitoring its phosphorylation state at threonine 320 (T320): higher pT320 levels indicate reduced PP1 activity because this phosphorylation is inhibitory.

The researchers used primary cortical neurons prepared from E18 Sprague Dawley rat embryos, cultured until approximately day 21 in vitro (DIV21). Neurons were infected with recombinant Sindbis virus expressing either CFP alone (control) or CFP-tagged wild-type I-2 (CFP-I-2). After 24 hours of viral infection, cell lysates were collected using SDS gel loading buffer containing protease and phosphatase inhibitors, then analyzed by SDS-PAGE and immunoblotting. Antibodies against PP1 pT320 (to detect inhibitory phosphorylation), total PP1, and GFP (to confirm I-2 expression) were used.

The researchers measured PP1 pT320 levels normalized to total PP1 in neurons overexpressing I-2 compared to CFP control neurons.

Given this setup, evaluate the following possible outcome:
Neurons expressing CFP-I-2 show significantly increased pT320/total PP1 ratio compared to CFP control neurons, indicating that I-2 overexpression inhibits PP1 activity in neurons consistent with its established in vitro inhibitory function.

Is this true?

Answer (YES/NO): NO